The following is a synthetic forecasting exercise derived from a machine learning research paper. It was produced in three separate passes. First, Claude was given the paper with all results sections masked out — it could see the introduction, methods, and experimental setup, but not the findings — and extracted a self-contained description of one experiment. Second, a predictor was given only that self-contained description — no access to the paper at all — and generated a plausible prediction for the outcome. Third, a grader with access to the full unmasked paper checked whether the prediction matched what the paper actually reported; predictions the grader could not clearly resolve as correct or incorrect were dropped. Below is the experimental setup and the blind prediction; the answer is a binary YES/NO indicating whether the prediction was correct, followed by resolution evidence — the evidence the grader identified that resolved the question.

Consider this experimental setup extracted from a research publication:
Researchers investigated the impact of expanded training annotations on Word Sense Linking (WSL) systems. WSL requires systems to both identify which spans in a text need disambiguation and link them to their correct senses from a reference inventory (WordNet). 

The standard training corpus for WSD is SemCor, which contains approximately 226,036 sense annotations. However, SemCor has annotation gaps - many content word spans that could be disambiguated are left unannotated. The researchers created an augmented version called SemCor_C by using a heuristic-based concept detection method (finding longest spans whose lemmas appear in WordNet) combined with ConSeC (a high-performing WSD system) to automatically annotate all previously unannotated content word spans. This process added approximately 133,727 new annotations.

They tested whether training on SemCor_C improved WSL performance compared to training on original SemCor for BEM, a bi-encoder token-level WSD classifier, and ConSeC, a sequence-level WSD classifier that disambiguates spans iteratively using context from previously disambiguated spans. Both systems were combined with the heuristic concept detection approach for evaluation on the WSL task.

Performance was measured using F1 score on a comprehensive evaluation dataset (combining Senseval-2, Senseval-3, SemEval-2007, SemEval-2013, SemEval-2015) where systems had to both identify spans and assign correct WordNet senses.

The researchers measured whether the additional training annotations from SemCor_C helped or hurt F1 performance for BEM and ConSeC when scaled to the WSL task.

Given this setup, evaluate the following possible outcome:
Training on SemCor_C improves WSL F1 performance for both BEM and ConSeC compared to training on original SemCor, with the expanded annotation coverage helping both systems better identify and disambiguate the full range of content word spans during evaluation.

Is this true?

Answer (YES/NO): NO